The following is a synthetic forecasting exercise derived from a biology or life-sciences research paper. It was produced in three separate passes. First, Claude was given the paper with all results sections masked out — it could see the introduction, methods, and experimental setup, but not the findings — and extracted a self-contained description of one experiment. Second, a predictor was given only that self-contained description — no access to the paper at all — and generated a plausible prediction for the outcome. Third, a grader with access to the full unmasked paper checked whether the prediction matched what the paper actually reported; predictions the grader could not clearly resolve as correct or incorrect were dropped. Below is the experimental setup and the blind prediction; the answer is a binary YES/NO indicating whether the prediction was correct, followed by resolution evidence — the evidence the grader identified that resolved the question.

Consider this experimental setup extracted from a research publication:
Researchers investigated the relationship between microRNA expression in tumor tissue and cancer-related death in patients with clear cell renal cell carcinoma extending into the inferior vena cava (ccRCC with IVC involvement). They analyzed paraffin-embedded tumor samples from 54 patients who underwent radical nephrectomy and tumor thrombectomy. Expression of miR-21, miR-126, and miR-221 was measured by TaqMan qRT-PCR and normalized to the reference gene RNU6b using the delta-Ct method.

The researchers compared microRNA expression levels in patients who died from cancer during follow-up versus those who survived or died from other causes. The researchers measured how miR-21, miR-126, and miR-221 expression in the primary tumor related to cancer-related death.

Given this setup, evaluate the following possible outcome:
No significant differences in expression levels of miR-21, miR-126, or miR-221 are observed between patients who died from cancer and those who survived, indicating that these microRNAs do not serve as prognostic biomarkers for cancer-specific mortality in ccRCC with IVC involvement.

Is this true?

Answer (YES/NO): NO